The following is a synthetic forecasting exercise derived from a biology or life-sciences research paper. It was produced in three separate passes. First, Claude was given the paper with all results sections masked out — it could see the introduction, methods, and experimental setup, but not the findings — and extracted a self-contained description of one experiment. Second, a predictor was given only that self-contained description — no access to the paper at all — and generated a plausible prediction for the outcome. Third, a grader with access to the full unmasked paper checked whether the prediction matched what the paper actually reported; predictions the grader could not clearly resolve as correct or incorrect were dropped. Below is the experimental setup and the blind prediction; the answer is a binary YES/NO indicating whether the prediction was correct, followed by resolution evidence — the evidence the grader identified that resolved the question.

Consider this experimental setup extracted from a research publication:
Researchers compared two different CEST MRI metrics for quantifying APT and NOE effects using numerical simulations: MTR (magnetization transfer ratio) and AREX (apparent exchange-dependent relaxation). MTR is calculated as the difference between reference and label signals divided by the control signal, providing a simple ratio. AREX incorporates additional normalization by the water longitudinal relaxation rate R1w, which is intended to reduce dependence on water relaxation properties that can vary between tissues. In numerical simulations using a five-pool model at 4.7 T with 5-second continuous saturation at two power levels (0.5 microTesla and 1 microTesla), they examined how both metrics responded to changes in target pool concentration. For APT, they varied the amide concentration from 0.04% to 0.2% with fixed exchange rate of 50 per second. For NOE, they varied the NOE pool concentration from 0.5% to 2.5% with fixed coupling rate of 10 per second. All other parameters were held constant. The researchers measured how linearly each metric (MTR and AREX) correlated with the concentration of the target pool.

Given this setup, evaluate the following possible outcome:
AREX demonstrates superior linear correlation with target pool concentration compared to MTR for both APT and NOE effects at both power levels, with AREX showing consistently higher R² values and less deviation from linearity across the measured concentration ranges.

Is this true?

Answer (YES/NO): NO